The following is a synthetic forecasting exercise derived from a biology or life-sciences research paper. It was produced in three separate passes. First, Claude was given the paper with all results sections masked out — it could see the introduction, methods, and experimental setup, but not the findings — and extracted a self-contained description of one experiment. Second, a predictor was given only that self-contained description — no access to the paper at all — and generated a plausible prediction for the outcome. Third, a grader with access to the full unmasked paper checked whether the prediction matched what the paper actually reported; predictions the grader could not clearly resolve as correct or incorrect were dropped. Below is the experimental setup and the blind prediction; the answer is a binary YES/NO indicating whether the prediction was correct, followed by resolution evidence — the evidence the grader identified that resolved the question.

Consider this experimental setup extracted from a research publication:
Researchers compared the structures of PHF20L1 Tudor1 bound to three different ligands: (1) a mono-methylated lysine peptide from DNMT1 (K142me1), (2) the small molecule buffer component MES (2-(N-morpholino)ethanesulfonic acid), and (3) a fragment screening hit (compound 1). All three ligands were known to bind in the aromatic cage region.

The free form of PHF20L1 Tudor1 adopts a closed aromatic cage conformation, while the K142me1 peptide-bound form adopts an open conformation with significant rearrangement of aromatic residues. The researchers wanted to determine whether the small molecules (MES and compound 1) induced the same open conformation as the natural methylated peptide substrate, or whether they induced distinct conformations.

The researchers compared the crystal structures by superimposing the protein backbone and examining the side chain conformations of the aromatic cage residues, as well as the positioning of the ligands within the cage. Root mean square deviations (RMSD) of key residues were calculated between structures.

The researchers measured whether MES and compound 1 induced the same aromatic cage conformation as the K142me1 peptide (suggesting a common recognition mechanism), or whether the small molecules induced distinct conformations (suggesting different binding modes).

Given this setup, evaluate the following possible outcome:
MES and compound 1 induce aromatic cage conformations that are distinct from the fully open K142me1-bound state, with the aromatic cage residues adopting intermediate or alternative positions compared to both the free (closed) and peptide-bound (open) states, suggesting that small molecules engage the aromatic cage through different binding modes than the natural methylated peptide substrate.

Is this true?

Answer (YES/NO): NO